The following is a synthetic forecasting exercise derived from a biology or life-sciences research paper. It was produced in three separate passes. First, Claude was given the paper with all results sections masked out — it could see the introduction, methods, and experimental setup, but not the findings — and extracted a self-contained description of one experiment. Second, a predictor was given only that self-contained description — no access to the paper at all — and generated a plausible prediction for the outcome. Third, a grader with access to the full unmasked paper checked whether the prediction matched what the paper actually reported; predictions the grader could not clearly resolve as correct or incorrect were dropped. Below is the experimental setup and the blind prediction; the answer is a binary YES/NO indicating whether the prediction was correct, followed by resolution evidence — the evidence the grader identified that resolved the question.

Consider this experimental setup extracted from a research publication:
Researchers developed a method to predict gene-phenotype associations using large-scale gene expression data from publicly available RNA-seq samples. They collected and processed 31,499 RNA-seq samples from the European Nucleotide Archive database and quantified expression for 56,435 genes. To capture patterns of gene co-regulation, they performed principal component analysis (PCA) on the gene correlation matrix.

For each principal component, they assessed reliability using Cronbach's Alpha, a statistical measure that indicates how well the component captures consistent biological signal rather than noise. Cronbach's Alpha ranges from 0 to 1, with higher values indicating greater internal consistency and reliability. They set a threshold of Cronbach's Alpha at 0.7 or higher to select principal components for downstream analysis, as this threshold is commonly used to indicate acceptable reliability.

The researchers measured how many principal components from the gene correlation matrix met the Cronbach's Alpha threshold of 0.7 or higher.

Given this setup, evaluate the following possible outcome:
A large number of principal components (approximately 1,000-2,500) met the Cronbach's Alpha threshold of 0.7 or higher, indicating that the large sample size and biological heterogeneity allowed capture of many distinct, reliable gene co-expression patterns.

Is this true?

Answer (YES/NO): YES